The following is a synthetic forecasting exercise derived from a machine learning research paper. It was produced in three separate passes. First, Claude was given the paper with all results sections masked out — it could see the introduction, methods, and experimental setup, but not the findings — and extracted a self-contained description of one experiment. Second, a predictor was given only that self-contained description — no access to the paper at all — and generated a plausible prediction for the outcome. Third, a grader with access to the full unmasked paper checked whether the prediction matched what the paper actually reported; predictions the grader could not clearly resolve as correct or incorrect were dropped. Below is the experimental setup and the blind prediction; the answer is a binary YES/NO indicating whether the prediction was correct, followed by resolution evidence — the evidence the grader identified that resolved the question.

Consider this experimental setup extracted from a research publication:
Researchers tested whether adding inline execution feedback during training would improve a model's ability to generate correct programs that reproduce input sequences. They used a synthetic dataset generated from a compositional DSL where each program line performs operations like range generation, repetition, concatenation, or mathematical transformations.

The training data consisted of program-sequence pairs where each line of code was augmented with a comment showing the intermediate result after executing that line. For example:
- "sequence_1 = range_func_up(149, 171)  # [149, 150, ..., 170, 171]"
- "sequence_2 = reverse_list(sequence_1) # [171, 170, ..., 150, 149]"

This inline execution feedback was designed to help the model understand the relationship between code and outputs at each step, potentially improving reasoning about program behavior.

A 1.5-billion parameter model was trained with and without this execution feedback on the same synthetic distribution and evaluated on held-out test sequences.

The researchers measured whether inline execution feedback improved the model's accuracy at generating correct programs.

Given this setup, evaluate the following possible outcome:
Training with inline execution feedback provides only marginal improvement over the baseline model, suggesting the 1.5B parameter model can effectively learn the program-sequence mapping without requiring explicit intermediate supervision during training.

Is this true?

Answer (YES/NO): NO